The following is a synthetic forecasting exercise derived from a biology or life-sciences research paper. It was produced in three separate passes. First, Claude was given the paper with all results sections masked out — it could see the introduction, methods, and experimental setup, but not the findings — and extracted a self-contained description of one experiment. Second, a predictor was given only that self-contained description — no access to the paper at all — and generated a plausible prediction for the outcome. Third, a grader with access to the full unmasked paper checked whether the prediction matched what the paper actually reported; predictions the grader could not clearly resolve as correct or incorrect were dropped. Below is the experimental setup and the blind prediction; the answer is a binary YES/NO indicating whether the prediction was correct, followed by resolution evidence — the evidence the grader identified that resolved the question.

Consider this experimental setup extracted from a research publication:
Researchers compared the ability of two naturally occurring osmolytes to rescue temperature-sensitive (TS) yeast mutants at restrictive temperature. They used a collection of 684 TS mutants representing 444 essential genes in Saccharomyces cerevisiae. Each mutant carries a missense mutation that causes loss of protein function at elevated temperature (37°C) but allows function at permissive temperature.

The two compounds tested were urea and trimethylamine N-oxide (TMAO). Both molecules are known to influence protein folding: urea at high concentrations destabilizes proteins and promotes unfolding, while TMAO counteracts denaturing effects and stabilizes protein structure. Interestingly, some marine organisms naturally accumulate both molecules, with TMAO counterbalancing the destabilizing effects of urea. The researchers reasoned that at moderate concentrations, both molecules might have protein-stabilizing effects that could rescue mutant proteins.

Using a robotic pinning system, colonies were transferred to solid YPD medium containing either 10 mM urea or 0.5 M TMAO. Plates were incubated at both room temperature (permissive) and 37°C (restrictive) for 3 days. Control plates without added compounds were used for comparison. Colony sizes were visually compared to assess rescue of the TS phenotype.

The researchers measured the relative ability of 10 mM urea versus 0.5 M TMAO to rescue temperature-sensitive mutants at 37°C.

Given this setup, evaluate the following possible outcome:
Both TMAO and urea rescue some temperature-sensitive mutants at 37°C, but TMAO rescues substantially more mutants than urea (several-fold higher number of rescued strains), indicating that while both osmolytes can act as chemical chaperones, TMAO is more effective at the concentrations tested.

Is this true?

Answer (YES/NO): NO